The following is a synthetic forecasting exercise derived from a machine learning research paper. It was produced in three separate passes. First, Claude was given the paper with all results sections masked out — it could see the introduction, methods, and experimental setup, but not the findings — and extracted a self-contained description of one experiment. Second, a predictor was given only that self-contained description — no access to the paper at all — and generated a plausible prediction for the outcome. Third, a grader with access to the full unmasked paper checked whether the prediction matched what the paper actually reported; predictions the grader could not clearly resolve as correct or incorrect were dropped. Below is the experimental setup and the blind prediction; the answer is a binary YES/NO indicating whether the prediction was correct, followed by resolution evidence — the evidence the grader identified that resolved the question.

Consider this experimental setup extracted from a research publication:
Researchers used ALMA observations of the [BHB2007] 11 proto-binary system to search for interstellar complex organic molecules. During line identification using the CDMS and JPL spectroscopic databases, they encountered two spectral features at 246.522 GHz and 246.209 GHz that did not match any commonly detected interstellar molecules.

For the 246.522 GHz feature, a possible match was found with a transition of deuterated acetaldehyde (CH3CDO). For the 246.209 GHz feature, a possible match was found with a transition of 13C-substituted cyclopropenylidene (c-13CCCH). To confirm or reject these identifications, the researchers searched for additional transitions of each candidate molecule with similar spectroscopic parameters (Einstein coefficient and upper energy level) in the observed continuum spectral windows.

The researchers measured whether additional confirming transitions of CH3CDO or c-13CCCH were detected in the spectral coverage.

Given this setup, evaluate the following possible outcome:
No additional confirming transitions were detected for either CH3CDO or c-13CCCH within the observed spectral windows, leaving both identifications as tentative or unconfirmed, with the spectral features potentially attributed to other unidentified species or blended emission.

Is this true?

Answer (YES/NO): YES